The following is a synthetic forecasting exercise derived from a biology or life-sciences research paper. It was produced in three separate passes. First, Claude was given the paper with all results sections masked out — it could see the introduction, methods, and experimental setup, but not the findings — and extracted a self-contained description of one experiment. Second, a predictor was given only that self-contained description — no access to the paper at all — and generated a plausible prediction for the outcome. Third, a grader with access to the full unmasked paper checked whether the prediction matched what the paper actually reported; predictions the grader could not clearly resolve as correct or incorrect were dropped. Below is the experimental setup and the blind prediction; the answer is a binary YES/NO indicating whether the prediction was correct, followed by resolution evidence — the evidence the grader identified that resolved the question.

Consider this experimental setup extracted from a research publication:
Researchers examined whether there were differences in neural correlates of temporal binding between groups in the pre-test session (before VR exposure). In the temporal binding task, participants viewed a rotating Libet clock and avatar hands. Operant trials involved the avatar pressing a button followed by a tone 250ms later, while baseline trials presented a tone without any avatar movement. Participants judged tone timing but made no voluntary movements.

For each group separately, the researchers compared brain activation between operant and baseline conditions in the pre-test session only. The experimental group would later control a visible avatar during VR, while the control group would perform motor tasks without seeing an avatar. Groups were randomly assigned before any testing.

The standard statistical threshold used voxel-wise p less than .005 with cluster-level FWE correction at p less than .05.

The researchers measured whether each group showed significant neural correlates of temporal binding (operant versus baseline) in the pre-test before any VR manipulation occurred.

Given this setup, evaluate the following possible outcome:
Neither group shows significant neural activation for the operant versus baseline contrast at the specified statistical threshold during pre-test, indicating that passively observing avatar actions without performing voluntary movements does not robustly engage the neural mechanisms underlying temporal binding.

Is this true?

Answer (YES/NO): NO